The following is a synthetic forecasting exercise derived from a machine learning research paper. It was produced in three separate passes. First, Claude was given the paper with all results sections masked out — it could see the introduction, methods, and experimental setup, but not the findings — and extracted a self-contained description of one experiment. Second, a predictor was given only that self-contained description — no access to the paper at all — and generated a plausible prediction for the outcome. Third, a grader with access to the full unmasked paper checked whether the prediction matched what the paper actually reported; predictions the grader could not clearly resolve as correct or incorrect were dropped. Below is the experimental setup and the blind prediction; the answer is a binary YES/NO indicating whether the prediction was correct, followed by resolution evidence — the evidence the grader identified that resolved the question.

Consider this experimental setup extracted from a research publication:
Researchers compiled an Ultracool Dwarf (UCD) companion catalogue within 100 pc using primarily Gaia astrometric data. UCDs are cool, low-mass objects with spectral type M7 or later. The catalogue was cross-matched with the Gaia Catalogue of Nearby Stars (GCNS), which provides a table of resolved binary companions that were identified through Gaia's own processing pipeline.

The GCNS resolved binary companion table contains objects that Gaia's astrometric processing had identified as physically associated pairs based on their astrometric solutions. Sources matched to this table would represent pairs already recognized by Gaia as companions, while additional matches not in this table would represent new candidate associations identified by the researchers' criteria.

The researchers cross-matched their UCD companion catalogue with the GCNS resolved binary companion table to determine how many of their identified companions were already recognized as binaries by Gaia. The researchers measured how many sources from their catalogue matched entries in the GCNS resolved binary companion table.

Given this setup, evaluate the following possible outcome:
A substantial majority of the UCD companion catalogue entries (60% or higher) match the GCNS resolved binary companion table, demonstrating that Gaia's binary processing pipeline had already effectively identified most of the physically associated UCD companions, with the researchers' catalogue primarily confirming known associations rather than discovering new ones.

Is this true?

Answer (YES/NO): NO